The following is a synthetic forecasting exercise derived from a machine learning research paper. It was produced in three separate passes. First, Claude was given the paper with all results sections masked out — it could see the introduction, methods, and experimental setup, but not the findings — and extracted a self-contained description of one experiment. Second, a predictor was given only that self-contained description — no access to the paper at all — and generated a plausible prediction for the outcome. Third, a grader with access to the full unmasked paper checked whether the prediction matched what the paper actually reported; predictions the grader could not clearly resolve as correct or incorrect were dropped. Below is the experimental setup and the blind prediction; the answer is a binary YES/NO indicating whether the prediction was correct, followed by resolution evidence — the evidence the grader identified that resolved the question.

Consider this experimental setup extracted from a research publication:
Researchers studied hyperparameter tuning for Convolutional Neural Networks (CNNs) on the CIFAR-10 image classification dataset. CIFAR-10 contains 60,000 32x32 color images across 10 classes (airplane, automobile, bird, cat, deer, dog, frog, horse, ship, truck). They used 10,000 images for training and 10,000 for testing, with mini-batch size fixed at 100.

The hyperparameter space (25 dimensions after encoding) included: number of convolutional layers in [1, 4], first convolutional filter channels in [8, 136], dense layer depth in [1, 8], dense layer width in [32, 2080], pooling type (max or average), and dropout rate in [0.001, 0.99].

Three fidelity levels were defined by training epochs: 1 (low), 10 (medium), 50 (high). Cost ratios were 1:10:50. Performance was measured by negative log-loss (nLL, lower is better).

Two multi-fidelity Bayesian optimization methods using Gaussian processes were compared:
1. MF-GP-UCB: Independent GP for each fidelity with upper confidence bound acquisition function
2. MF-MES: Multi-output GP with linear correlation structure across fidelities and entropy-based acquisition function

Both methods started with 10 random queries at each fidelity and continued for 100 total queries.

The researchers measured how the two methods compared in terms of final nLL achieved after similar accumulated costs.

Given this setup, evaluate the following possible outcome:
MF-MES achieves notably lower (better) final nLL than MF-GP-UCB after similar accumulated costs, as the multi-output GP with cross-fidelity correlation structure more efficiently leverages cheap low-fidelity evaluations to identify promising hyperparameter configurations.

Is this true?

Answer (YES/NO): NO